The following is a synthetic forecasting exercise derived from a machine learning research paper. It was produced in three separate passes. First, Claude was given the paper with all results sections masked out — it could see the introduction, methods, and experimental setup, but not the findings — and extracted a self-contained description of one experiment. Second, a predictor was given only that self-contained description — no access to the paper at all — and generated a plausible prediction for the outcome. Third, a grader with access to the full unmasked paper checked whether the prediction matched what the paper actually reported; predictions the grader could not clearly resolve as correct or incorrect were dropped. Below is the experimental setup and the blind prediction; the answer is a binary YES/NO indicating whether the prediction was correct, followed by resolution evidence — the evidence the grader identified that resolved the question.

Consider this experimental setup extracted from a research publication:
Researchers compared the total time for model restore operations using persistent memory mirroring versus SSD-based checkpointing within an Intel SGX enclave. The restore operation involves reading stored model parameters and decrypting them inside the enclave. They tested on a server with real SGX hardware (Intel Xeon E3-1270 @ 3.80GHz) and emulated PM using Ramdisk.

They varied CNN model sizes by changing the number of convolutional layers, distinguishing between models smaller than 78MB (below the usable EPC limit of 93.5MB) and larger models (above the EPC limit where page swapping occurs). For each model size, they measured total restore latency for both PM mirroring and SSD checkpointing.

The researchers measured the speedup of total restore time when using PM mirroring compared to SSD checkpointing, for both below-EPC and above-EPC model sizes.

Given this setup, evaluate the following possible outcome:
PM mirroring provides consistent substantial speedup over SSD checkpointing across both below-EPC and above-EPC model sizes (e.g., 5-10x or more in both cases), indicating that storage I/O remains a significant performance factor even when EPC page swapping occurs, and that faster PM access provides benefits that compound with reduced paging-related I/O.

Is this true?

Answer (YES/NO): NO